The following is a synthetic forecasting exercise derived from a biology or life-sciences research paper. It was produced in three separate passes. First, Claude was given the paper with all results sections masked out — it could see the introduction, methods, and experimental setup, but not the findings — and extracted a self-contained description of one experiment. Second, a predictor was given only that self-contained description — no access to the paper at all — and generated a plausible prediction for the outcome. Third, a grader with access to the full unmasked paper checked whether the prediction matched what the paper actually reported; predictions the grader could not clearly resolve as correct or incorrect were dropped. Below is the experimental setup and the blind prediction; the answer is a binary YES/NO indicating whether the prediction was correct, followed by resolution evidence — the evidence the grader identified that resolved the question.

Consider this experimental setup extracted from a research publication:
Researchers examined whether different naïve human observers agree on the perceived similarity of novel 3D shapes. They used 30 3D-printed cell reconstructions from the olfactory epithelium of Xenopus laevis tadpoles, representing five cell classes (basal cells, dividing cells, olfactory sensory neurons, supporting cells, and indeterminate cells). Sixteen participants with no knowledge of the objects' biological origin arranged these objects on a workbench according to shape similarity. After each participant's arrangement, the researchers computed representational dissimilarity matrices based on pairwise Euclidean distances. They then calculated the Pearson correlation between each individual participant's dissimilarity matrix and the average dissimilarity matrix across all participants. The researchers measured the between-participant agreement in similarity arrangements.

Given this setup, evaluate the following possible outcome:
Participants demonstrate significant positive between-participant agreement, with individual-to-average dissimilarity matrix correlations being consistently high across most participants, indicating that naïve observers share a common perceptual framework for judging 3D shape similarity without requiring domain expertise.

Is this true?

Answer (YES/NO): YES